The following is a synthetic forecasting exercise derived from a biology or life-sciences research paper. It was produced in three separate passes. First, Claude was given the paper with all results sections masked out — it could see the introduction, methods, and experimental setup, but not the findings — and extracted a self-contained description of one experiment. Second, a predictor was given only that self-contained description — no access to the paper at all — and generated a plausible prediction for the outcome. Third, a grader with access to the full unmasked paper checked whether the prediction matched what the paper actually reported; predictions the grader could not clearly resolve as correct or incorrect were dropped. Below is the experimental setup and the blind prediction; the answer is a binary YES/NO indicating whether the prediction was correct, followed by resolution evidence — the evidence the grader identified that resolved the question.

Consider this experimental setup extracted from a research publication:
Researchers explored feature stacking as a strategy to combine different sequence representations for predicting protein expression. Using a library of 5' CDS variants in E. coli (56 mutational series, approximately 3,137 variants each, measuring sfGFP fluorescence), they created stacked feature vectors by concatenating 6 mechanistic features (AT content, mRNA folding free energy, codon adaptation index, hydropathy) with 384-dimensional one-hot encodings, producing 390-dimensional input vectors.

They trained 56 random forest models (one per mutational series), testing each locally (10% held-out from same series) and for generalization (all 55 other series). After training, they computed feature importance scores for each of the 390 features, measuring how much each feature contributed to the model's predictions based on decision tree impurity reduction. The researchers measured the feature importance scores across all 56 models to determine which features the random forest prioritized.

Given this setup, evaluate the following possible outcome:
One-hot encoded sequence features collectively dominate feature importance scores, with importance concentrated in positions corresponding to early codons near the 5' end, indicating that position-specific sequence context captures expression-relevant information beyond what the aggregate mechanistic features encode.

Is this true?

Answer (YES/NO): NO